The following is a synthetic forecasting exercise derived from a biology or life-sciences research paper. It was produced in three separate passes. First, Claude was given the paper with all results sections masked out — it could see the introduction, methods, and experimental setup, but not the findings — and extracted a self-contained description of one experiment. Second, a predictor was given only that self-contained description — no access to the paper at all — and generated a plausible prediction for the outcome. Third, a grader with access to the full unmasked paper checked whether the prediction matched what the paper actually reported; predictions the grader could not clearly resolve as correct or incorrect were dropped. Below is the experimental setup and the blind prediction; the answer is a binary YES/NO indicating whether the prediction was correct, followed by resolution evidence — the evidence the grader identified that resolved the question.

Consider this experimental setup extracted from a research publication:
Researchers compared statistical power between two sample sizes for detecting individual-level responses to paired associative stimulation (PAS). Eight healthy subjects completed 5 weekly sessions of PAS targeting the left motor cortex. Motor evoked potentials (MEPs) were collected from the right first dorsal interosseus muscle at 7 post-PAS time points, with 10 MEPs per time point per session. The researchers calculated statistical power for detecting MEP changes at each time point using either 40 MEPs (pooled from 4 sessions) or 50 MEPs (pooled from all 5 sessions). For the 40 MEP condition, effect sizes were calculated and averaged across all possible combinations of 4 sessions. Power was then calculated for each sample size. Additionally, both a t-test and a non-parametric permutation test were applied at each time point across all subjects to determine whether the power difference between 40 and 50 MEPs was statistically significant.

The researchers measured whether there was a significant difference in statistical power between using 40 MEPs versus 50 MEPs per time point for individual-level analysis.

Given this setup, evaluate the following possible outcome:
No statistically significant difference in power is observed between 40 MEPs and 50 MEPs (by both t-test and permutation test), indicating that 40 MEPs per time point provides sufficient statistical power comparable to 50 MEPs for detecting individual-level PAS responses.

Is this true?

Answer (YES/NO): NO